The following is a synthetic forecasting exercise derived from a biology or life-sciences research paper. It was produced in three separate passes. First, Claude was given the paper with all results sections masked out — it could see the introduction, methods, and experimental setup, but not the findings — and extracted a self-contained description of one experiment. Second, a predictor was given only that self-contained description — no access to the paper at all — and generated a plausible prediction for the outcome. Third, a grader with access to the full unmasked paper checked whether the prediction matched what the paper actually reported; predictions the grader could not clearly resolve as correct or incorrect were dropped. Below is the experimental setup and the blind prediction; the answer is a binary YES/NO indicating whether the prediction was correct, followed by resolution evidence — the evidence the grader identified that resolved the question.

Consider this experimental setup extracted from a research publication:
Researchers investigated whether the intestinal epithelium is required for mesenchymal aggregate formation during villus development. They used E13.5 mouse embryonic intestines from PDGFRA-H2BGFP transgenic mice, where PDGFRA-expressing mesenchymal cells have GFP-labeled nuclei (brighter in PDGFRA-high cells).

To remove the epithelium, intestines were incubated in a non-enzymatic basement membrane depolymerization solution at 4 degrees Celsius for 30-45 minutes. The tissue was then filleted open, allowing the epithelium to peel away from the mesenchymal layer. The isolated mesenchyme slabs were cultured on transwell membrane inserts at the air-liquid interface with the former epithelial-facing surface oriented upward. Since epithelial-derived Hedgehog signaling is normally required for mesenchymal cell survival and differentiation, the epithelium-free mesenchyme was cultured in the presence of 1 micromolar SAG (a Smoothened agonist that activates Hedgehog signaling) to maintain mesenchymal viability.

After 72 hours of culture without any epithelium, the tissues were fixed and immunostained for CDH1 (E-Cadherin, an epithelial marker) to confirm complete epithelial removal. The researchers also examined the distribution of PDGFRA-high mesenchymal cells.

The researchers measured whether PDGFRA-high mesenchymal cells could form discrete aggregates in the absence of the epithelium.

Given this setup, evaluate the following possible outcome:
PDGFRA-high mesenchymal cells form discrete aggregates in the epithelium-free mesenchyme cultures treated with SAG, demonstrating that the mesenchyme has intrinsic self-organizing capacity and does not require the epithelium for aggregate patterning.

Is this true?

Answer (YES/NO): YES